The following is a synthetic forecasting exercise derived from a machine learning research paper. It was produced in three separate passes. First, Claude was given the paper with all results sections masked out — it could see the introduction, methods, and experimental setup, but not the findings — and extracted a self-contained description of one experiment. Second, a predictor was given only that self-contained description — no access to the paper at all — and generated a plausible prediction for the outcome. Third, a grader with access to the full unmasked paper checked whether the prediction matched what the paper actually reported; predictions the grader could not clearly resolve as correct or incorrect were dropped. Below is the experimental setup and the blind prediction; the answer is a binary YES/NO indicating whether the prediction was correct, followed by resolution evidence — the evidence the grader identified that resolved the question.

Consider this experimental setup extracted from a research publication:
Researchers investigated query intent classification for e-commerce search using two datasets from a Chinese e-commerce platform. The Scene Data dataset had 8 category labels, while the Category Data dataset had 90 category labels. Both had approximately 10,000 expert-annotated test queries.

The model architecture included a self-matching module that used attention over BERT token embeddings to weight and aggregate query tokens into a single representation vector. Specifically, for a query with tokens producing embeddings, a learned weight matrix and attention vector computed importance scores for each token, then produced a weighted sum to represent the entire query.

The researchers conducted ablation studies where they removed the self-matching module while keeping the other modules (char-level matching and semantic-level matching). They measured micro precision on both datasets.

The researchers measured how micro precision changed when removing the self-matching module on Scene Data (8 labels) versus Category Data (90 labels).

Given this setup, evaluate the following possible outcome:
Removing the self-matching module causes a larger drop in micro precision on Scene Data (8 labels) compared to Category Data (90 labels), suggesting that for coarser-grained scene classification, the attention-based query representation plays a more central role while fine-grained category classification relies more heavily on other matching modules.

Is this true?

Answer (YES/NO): NO